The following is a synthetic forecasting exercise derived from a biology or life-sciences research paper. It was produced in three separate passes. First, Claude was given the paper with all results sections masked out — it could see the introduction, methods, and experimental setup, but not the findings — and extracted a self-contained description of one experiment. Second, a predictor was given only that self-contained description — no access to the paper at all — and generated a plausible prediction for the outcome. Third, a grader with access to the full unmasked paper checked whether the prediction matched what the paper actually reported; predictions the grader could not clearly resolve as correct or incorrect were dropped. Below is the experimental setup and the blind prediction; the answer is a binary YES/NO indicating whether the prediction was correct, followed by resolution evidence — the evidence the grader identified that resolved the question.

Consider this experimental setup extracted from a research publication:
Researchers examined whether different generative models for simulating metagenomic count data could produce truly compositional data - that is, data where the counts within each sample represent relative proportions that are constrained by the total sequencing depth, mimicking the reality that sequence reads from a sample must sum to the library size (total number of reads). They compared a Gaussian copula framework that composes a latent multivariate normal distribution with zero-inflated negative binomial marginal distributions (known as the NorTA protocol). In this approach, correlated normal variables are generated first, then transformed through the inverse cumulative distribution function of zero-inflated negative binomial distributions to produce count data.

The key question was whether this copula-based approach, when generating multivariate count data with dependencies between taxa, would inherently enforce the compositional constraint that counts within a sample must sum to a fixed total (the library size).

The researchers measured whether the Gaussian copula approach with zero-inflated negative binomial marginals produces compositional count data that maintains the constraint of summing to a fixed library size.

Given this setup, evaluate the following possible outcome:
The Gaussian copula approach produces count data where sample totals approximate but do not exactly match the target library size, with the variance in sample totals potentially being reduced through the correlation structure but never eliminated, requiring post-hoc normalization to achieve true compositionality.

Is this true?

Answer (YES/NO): NO